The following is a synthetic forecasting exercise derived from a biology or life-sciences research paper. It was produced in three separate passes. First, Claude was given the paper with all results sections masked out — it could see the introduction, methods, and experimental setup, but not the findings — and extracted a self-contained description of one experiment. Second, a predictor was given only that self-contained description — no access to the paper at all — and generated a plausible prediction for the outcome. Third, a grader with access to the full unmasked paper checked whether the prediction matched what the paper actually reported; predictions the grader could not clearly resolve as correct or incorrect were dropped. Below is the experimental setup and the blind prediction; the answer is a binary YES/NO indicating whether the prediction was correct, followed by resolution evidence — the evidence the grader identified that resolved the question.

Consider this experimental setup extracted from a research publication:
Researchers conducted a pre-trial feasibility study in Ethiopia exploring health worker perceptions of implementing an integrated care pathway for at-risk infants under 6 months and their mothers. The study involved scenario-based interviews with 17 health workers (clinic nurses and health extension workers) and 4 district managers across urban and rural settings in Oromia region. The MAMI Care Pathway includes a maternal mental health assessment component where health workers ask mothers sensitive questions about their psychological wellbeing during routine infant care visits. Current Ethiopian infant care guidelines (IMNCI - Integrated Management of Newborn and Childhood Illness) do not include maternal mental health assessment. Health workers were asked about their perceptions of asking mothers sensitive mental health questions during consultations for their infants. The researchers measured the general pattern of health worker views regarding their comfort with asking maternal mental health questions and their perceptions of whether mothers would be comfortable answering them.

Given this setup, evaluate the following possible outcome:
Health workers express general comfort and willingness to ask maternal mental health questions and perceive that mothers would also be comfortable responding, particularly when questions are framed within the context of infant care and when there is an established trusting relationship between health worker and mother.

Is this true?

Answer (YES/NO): NO